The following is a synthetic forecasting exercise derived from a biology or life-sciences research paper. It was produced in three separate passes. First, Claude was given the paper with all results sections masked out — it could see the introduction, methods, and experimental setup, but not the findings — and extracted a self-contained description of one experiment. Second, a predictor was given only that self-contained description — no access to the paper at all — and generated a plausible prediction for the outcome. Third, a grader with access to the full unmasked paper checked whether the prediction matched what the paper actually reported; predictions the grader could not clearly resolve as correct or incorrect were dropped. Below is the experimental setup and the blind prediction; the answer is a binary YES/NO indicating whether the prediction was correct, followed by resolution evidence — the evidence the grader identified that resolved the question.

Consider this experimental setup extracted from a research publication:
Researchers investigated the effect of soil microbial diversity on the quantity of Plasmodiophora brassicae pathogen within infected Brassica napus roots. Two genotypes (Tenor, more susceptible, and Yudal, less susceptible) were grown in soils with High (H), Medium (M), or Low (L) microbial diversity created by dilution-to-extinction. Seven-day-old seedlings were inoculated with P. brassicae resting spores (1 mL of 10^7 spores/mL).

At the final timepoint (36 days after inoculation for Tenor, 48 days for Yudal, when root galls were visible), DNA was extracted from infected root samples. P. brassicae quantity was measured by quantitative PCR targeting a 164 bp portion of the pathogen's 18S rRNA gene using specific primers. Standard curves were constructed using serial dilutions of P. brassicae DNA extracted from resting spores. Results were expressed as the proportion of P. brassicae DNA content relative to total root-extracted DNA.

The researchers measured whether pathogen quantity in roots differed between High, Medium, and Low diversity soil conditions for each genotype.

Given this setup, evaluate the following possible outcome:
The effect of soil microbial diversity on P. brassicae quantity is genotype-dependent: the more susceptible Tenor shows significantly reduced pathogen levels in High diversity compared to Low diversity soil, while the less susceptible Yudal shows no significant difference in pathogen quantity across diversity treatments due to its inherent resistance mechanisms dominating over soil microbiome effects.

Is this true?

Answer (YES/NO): NO